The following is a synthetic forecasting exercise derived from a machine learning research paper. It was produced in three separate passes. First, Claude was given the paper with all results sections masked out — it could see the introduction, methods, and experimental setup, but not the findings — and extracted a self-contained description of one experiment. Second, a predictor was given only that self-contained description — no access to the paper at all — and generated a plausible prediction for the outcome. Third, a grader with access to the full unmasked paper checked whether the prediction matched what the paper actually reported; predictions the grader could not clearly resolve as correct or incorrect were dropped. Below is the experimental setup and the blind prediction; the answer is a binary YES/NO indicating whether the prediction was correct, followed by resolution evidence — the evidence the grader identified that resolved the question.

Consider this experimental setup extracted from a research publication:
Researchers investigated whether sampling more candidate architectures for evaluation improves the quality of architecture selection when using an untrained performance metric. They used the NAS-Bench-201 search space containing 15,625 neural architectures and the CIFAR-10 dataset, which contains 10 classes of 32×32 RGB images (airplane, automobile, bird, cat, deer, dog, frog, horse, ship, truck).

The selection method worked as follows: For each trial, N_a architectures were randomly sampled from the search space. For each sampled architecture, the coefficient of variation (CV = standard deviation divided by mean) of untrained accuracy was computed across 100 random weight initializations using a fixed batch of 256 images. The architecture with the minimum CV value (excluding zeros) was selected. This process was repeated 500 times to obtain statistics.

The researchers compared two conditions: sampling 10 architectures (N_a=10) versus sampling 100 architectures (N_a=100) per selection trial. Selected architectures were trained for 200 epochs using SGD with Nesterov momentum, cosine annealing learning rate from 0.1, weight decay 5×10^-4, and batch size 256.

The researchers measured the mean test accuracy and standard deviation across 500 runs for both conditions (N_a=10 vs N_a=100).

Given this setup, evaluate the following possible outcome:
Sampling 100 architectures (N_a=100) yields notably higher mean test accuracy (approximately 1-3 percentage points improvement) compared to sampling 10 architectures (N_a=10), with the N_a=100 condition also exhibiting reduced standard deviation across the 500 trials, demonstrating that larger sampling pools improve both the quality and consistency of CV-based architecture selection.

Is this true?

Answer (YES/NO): NO